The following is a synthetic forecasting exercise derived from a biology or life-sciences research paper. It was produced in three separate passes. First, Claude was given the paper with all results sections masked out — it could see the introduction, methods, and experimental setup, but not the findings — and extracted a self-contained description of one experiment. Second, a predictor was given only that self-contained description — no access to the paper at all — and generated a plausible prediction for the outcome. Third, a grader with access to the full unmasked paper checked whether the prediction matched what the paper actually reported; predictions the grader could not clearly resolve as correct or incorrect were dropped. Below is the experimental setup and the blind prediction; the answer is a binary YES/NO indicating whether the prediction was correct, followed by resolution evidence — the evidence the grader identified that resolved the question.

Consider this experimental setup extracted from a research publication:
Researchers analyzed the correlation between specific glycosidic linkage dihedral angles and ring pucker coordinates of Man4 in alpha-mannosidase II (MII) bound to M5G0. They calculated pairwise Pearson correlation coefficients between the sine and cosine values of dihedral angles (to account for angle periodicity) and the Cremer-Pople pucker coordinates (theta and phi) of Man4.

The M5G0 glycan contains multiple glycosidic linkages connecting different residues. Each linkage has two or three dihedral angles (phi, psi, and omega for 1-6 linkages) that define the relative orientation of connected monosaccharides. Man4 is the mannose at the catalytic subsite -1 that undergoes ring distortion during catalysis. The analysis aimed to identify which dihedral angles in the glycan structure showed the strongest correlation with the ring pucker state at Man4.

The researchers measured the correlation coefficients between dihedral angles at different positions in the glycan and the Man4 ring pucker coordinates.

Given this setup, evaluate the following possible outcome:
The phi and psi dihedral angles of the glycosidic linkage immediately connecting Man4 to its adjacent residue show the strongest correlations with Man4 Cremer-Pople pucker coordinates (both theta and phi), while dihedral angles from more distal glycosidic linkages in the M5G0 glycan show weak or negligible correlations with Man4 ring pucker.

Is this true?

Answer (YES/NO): NO